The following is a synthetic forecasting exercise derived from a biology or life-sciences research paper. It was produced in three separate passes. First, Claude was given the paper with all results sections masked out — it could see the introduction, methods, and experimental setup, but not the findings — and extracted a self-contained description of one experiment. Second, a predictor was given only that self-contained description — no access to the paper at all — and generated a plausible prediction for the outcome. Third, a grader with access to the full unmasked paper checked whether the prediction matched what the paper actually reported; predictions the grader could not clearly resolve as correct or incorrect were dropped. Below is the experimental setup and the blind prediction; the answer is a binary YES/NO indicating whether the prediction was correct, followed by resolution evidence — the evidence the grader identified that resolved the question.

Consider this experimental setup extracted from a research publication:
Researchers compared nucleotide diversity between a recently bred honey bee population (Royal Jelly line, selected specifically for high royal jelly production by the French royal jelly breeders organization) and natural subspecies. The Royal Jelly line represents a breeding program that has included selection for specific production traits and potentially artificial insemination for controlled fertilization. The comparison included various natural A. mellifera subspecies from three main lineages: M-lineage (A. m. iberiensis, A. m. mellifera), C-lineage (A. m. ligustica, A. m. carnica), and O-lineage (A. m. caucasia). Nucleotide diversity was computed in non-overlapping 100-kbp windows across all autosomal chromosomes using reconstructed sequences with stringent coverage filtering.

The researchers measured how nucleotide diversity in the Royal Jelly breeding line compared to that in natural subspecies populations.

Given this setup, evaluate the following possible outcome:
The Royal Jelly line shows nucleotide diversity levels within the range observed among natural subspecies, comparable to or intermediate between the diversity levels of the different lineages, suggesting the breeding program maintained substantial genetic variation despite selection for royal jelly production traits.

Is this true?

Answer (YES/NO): NO